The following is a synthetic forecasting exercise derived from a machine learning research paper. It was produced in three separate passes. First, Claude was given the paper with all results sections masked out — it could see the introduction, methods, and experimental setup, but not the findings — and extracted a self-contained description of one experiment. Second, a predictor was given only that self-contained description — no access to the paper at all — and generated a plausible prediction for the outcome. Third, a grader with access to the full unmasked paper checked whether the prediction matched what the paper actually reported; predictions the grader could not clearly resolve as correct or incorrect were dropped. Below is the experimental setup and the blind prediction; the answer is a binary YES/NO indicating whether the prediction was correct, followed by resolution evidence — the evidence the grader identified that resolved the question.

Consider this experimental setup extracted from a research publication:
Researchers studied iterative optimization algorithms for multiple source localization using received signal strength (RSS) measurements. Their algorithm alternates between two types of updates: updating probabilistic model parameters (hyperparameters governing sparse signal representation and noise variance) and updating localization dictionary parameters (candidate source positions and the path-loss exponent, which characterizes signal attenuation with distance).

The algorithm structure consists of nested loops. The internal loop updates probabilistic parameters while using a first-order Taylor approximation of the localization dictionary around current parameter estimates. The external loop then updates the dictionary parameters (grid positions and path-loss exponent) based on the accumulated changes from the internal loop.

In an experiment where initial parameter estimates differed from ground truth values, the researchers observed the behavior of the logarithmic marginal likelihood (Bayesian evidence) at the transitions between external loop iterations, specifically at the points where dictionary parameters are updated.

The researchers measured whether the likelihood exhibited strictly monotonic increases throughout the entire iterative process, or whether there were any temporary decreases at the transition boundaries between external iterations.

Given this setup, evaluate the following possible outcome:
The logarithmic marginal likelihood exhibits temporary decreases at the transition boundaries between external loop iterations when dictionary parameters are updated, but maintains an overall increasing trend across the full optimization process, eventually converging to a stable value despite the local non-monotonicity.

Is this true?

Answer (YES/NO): YES